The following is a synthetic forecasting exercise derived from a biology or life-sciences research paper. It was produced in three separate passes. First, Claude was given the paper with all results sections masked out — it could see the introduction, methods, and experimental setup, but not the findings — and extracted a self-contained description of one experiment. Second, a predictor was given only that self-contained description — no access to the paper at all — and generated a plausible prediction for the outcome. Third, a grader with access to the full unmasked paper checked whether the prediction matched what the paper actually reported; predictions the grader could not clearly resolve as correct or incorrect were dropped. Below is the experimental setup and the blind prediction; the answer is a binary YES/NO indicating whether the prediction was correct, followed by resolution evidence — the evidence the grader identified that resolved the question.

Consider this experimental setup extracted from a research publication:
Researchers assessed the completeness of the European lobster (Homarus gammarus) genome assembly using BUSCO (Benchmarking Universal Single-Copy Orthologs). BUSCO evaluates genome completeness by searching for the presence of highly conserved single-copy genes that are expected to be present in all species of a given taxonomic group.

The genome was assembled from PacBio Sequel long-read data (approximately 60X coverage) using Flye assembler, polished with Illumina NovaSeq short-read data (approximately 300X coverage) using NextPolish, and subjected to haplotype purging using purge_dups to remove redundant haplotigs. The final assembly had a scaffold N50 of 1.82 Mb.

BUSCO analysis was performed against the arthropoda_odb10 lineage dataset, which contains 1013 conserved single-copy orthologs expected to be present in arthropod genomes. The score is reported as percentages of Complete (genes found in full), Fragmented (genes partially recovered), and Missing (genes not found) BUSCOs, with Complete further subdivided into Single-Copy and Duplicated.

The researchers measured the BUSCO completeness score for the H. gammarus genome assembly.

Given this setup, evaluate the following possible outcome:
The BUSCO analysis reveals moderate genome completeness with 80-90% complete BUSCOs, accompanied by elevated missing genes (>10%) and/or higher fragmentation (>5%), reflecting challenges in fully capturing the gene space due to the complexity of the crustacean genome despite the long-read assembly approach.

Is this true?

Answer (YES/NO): NO